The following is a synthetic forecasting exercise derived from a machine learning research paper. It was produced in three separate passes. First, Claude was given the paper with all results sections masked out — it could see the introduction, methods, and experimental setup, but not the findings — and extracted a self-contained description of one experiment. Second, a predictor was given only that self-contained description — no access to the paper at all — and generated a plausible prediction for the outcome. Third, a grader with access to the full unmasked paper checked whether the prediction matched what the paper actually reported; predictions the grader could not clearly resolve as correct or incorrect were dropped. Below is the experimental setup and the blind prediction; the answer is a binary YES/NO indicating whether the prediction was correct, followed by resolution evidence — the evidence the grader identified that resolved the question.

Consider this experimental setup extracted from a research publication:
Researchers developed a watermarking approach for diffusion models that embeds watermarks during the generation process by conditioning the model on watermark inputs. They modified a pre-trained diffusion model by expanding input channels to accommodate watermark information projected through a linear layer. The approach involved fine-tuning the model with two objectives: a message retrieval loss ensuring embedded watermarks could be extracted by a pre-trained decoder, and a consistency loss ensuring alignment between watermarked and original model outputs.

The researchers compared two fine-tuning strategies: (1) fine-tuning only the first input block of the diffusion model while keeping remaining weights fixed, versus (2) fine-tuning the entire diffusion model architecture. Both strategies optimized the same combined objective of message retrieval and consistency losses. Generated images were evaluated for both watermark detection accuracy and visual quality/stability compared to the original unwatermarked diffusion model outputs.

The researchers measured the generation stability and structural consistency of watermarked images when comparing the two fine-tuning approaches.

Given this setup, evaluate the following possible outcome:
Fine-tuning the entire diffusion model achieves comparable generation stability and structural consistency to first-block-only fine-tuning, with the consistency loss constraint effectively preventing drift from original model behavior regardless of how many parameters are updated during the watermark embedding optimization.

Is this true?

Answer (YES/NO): NO